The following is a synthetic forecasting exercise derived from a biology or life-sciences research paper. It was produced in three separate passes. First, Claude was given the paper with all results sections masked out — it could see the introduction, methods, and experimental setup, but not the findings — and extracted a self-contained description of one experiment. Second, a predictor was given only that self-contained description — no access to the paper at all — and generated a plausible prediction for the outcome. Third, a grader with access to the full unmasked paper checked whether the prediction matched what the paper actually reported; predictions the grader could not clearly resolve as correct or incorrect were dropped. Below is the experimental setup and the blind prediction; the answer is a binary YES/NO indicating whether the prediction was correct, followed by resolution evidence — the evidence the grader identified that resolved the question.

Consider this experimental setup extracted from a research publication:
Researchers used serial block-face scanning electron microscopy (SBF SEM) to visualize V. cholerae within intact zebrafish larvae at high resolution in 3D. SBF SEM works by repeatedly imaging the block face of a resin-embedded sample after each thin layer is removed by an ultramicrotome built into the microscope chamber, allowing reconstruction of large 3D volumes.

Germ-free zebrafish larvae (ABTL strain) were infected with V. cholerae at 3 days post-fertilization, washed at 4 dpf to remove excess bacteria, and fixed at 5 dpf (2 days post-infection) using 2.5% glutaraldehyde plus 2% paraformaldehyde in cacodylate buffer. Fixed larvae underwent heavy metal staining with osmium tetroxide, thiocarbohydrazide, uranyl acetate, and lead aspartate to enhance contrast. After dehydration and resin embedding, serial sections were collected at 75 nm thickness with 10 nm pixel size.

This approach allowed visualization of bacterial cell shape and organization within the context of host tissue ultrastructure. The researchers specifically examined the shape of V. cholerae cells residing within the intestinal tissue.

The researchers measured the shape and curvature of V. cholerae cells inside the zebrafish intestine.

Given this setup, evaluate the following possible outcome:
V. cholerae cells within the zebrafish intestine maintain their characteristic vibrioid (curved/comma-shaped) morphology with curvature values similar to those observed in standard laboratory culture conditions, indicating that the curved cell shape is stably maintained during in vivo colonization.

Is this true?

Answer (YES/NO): YES